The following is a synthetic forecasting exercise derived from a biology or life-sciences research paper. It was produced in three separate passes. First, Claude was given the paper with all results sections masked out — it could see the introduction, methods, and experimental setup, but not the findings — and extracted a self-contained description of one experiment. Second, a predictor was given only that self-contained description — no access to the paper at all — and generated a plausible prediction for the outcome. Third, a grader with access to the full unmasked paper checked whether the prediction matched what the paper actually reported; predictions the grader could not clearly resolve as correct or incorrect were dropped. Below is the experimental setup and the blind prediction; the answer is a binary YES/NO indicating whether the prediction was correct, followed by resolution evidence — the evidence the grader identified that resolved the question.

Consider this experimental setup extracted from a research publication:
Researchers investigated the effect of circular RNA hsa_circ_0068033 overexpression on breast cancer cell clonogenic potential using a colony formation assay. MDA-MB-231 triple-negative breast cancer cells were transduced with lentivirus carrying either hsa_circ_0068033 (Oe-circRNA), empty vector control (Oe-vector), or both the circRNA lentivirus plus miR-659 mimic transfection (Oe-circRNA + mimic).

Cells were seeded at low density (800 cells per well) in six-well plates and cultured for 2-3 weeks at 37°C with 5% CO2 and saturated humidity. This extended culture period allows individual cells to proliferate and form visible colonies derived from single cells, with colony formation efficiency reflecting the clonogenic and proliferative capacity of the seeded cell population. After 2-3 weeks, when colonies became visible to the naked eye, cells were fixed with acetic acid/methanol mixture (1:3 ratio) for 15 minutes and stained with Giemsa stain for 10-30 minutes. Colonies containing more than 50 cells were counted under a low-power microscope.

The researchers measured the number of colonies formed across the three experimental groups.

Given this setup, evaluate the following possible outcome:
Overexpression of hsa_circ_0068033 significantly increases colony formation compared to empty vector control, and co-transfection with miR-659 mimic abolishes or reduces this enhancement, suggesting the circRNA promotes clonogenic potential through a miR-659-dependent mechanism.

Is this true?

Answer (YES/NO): NO